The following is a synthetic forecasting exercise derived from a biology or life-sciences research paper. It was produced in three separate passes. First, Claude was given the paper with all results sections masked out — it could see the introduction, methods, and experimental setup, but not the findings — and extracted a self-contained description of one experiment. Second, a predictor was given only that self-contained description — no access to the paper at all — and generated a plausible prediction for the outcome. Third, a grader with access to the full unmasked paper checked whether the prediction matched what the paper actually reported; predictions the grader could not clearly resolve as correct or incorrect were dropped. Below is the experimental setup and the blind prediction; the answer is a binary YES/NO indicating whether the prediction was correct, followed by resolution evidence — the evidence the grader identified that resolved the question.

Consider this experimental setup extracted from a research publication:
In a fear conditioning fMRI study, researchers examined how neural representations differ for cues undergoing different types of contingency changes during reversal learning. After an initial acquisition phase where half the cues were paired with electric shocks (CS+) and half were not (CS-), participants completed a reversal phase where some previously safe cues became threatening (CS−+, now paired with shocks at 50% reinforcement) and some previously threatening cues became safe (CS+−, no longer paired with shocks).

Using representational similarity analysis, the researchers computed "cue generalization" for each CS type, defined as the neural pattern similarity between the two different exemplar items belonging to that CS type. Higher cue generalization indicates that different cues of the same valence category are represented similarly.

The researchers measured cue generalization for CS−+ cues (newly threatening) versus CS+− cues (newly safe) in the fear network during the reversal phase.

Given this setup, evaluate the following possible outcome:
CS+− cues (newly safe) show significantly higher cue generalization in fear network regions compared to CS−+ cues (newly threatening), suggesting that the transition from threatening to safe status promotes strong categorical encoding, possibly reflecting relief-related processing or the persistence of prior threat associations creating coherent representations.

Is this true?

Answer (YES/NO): NO